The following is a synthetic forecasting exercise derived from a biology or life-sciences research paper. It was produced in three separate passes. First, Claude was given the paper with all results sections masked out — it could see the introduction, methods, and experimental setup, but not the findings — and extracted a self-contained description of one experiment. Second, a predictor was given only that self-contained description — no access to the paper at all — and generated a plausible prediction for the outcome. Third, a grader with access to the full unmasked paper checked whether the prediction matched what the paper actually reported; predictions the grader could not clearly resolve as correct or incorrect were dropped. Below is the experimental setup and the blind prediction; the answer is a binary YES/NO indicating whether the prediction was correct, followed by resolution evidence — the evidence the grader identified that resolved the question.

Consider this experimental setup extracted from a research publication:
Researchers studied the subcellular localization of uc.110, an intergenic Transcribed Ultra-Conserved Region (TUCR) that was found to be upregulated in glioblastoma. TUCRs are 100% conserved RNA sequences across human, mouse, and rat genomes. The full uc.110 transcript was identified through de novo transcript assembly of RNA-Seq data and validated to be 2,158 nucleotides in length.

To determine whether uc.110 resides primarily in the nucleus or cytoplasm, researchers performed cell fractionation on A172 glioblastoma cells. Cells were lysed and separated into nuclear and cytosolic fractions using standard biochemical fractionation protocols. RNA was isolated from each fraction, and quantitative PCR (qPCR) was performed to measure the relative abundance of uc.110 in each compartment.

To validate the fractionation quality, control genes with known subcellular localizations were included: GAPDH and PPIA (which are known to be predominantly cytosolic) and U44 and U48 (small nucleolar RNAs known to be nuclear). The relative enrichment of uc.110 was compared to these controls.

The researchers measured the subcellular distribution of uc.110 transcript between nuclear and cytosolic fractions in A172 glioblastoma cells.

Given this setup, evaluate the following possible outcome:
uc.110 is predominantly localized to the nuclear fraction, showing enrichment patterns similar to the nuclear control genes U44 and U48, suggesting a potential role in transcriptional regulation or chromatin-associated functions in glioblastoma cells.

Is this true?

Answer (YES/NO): NO